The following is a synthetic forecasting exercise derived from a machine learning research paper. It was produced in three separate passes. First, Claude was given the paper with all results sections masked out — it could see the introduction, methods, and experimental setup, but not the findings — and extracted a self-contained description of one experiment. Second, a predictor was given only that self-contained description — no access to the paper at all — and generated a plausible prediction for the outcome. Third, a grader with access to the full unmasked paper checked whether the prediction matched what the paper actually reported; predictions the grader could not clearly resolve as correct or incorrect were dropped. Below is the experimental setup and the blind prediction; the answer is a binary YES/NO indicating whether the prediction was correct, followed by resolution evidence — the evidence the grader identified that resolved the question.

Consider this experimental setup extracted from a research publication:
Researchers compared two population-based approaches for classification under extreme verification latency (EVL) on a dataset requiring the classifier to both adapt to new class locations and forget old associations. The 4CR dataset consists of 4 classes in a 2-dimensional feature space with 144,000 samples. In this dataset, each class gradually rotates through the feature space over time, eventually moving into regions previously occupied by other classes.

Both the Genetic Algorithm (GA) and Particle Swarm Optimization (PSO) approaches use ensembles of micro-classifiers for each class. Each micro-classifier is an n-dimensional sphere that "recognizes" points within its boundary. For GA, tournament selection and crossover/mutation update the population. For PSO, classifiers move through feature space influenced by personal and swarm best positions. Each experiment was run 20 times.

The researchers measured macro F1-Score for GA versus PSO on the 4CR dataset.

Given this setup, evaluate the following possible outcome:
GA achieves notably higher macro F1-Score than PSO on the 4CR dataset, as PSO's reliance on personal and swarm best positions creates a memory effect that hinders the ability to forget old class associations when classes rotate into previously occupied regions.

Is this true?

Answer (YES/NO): NO